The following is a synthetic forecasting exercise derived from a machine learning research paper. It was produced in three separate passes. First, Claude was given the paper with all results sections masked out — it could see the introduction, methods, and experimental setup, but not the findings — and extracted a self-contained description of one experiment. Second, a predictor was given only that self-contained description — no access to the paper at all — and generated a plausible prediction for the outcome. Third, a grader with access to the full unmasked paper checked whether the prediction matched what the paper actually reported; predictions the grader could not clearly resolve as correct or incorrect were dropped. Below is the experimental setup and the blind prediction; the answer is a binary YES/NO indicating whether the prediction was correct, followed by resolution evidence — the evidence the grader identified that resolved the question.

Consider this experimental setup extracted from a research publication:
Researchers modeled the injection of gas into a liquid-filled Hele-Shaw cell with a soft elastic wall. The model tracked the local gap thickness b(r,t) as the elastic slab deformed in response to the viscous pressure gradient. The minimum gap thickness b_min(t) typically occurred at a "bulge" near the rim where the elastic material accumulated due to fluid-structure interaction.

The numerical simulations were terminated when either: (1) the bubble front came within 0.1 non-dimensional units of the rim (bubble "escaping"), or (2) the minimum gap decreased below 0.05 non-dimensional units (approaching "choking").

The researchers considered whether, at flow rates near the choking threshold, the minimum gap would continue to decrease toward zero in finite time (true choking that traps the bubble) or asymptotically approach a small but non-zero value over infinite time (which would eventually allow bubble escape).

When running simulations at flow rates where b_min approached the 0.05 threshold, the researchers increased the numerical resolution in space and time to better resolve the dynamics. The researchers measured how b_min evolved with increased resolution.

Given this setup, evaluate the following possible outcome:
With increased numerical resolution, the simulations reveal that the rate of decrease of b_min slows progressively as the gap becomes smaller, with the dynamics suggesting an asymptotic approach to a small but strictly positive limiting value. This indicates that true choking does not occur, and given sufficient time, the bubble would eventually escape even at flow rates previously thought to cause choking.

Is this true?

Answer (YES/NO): NO